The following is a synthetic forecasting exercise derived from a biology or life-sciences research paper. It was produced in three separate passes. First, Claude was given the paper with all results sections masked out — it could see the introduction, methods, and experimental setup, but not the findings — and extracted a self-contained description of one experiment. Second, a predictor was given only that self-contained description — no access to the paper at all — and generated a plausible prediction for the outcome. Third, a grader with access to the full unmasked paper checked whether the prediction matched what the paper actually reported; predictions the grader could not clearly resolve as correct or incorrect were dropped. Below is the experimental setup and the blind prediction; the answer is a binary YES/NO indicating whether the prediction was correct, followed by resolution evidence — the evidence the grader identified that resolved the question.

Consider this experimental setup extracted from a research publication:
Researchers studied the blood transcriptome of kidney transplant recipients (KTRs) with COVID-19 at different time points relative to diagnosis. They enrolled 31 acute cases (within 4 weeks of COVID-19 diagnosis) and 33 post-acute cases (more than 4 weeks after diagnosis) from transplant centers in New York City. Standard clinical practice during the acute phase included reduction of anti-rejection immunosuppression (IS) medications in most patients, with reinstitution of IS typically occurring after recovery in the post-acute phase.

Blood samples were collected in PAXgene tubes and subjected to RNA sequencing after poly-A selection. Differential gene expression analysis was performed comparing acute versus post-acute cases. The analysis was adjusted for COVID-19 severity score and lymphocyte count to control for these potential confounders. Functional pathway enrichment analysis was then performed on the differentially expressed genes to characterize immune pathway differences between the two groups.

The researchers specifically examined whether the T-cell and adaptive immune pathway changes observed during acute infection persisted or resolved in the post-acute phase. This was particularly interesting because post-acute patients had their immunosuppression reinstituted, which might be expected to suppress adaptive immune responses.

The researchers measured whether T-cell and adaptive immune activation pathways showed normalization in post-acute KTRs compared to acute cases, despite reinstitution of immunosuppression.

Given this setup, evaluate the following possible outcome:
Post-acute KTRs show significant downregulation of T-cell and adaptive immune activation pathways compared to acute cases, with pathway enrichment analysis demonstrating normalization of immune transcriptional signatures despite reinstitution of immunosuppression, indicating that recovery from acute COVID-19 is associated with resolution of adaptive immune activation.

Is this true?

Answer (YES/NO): NO